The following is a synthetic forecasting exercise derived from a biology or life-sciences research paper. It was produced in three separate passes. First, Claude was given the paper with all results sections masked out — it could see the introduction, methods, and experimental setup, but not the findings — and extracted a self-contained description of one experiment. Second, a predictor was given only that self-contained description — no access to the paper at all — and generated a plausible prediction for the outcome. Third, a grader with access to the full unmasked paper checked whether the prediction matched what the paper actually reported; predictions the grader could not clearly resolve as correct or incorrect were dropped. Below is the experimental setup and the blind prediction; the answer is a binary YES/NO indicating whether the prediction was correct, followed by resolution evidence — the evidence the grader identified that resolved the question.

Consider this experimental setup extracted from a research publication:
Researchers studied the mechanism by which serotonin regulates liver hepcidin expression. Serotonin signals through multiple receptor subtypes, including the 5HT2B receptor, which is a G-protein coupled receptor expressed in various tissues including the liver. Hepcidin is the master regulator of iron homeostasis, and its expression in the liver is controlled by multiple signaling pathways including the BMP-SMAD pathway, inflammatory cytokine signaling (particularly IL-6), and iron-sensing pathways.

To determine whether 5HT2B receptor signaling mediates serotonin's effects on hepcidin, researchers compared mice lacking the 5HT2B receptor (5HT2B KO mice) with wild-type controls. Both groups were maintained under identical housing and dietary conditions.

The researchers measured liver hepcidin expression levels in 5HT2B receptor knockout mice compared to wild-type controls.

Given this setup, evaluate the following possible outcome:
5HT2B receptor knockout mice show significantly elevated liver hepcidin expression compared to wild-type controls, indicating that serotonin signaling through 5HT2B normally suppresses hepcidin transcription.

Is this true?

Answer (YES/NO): YES